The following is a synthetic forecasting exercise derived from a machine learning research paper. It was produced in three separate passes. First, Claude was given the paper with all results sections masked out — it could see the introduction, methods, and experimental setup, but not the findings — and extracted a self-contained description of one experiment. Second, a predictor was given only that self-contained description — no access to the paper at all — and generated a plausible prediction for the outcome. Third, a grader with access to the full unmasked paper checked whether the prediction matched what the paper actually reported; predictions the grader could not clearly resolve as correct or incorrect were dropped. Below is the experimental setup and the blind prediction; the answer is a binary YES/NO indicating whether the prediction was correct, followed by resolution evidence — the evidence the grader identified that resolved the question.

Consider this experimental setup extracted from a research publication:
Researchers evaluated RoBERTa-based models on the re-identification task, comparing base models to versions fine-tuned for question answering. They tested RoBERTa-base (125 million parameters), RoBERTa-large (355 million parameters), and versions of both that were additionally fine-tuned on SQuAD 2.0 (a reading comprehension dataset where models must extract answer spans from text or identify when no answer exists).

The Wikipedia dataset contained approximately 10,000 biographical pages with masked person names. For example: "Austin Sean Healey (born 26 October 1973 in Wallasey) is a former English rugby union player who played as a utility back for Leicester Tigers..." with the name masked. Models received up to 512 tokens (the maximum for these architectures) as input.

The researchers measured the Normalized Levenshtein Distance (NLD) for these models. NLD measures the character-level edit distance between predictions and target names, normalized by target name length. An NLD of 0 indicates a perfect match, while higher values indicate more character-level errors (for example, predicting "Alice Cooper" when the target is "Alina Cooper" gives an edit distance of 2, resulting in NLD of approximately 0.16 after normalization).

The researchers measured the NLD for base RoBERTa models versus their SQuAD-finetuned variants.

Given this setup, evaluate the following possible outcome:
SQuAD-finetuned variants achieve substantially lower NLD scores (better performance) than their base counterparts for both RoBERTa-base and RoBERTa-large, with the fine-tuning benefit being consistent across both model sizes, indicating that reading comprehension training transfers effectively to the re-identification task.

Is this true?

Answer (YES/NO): NO